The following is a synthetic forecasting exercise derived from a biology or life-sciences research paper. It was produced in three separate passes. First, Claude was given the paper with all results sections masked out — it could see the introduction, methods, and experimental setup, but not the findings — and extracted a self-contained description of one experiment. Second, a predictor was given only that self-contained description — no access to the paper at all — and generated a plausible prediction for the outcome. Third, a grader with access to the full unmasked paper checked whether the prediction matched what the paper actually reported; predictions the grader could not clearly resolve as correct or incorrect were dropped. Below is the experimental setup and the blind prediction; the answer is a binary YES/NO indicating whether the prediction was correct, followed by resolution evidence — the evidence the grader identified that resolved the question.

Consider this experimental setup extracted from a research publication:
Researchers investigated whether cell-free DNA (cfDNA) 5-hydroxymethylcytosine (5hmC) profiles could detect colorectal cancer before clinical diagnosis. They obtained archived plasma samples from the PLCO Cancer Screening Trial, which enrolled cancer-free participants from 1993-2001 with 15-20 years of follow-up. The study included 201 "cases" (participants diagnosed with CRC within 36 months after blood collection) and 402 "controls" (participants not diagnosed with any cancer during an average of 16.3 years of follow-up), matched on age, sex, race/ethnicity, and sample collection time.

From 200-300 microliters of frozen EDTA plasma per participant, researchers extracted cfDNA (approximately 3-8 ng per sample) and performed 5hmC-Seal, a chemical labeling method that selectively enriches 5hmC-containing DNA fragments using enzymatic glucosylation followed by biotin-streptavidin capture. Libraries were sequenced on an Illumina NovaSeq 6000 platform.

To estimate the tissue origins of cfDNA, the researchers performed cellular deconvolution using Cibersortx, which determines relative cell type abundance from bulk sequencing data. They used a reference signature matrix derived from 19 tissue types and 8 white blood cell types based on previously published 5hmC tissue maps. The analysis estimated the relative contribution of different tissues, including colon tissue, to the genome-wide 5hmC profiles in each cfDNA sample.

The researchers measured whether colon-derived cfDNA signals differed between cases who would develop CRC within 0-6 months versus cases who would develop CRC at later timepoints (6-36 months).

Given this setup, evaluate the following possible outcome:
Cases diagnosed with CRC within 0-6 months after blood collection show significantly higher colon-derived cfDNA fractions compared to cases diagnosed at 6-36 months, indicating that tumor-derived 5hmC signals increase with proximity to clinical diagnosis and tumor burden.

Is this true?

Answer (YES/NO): NO